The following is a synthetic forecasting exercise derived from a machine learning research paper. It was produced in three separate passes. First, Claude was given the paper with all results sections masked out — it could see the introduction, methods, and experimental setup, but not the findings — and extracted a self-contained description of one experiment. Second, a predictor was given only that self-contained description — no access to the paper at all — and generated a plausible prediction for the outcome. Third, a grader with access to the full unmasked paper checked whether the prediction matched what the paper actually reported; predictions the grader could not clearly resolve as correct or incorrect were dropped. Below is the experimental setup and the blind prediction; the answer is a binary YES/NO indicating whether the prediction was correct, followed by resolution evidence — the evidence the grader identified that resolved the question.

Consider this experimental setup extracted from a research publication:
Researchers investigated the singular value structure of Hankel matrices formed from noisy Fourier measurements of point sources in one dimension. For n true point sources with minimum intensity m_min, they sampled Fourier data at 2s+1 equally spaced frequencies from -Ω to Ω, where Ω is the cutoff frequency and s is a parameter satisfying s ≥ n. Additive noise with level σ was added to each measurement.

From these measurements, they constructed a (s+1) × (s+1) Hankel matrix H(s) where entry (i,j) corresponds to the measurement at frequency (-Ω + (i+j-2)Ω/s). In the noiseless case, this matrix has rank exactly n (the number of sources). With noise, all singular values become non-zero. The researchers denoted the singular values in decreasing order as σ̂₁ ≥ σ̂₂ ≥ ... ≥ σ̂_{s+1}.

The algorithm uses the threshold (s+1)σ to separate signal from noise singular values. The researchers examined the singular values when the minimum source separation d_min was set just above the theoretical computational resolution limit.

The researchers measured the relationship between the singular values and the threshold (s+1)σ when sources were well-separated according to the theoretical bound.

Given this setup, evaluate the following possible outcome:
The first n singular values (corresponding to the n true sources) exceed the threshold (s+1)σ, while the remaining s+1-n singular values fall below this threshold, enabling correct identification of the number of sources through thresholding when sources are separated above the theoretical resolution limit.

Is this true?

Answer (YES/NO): YES